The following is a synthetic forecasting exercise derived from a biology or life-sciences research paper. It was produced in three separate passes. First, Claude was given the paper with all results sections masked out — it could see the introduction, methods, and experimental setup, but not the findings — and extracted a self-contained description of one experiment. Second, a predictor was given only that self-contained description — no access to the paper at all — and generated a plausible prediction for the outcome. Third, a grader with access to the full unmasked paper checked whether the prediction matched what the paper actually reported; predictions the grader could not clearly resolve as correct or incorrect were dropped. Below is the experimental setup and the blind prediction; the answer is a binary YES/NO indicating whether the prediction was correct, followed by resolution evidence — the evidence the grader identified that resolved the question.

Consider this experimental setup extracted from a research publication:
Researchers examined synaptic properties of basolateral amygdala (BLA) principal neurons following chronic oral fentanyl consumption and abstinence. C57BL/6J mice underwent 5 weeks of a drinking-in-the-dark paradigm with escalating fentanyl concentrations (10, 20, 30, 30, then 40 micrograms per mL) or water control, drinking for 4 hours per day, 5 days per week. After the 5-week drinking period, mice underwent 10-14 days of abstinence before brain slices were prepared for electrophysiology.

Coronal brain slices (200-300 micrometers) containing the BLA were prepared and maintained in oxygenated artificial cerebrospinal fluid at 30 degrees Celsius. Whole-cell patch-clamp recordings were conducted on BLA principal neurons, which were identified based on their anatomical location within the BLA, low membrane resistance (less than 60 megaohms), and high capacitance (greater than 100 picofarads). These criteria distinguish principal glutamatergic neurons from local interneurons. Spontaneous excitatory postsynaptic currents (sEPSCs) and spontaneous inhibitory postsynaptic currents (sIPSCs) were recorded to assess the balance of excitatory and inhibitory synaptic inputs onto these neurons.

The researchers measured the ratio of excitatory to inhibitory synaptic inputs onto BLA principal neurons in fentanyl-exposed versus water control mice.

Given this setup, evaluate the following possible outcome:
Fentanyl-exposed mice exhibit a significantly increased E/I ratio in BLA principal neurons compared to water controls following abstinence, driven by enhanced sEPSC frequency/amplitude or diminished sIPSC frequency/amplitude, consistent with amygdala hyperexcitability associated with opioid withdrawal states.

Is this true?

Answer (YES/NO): YES